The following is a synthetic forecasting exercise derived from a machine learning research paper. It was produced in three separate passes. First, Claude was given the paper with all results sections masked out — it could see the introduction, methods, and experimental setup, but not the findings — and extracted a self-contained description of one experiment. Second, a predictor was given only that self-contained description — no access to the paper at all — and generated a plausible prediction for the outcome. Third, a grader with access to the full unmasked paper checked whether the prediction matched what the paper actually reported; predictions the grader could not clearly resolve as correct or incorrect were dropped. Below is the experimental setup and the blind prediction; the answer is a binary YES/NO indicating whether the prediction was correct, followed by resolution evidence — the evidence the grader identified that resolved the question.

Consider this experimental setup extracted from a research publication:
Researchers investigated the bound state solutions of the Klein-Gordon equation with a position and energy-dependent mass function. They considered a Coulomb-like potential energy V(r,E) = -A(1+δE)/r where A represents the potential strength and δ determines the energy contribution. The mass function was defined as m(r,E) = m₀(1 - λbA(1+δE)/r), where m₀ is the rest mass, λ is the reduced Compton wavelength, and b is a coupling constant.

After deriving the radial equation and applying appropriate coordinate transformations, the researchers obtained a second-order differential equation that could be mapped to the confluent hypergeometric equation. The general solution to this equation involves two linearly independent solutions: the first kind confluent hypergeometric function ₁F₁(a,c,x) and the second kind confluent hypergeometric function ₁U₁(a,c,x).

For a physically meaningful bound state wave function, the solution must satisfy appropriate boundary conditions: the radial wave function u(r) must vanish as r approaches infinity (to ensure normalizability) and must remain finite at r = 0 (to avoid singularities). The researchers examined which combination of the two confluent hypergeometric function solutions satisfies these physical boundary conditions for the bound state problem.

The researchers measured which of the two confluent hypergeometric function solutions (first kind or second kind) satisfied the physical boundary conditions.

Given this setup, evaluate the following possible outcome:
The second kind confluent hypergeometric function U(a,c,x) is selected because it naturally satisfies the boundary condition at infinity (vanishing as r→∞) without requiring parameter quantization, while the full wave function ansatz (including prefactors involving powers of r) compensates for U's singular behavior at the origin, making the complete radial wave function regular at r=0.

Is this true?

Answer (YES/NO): NO